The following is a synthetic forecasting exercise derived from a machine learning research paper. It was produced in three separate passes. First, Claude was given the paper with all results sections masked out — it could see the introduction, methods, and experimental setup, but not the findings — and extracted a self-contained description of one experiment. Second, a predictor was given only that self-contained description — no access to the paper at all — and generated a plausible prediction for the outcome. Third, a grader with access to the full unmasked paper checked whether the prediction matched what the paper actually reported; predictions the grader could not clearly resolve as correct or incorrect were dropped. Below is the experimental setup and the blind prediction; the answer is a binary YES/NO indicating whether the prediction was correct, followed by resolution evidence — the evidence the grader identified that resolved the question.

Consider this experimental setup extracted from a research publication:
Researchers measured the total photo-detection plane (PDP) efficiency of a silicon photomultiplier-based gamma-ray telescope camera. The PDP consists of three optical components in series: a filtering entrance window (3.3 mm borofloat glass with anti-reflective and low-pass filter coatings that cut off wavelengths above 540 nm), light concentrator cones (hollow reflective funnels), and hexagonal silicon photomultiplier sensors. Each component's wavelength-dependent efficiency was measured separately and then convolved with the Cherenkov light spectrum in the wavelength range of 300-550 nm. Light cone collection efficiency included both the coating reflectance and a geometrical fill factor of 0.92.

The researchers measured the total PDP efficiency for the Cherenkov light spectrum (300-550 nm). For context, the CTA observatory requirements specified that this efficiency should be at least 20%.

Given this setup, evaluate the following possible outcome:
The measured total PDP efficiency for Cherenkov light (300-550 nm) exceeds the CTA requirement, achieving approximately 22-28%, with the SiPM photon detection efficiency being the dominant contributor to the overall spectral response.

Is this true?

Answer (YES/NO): NO